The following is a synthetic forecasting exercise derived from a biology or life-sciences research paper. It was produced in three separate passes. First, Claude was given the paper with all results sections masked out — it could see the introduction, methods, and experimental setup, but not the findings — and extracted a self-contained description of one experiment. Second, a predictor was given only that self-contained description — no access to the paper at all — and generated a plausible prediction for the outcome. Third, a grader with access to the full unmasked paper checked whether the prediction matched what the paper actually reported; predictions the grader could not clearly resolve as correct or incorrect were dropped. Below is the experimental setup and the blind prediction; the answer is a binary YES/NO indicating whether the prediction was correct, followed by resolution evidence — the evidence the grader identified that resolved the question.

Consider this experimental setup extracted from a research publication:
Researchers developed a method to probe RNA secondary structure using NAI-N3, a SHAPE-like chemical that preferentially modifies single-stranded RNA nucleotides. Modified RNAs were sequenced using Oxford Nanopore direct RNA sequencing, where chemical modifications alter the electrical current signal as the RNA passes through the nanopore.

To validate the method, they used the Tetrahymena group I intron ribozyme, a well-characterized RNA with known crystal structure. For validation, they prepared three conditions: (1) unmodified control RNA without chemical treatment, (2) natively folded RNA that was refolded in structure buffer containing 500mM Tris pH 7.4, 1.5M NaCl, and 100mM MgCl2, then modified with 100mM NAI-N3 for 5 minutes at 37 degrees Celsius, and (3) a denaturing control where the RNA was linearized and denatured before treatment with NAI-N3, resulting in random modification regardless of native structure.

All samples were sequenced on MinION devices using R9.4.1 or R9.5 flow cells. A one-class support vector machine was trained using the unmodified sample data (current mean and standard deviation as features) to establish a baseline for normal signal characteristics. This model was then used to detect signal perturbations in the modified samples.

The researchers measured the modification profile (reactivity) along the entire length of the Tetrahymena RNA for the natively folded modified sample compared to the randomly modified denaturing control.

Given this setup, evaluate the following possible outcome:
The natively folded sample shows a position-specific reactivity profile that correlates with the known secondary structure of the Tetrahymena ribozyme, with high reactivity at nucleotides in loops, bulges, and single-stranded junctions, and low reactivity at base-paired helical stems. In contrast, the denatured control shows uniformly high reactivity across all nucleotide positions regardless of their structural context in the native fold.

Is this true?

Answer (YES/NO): YES